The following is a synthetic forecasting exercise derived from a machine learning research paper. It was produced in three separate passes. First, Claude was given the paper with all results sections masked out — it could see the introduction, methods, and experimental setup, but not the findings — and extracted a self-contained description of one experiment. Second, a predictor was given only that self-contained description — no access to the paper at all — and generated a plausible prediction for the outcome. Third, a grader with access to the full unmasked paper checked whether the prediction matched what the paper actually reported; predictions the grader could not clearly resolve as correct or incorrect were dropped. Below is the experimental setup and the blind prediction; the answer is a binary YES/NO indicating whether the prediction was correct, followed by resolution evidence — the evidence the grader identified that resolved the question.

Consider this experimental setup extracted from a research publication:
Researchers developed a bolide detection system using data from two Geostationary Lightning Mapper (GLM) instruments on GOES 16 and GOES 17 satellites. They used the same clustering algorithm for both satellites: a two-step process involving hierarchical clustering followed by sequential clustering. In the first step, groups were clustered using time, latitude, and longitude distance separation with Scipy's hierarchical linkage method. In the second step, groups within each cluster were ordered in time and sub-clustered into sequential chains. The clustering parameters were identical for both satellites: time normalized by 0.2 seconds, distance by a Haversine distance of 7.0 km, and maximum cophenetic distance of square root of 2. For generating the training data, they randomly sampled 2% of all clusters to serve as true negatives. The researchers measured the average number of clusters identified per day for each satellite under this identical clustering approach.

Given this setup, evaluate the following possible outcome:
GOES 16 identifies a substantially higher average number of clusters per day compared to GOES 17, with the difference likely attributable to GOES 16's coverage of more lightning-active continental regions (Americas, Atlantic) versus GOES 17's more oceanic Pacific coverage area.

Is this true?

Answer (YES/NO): YES